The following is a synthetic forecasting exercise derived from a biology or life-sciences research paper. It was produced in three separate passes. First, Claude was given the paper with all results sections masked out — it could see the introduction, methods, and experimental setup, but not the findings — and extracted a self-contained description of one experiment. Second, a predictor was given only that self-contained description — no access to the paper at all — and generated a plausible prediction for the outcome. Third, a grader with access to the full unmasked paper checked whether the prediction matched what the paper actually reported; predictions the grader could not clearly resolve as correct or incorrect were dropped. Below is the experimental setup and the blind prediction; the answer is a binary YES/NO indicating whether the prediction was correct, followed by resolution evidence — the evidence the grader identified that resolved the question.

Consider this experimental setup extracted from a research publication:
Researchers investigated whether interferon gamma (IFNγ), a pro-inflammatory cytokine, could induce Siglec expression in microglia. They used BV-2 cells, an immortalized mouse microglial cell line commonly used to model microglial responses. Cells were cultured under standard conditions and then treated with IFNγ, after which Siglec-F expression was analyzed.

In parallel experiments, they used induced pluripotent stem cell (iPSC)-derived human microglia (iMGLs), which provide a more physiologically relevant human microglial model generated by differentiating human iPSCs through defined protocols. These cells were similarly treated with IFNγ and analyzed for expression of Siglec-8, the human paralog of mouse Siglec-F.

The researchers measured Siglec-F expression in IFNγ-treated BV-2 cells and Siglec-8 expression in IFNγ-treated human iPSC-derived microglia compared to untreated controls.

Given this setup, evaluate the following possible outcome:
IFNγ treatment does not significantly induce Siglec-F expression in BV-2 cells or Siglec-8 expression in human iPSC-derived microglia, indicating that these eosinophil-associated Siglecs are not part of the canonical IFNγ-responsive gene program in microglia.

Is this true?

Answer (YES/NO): NO